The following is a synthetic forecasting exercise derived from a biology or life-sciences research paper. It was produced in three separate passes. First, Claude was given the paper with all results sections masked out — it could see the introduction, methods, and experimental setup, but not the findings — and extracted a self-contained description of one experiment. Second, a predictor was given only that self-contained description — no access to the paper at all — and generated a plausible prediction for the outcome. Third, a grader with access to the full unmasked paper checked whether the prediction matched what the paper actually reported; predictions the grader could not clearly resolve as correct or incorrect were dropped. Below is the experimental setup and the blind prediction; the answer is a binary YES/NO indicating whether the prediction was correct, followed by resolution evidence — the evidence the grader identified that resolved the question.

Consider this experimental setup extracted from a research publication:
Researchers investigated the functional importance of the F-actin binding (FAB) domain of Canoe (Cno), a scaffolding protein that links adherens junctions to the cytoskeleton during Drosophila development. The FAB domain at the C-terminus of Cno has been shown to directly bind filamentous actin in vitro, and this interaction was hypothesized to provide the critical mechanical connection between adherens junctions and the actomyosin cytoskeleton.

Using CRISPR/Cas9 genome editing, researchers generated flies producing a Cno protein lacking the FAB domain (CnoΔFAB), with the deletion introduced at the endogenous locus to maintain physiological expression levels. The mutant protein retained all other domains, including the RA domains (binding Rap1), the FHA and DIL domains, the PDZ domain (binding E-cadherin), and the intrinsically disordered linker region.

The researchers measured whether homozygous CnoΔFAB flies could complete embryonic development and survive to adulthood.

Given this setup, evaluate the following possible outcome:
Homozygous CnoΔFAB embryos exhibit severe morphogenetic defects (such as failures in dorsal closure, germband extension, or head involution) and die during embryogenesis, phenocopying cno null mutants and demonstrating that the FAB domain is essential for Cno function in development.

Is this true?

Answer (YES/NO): NO